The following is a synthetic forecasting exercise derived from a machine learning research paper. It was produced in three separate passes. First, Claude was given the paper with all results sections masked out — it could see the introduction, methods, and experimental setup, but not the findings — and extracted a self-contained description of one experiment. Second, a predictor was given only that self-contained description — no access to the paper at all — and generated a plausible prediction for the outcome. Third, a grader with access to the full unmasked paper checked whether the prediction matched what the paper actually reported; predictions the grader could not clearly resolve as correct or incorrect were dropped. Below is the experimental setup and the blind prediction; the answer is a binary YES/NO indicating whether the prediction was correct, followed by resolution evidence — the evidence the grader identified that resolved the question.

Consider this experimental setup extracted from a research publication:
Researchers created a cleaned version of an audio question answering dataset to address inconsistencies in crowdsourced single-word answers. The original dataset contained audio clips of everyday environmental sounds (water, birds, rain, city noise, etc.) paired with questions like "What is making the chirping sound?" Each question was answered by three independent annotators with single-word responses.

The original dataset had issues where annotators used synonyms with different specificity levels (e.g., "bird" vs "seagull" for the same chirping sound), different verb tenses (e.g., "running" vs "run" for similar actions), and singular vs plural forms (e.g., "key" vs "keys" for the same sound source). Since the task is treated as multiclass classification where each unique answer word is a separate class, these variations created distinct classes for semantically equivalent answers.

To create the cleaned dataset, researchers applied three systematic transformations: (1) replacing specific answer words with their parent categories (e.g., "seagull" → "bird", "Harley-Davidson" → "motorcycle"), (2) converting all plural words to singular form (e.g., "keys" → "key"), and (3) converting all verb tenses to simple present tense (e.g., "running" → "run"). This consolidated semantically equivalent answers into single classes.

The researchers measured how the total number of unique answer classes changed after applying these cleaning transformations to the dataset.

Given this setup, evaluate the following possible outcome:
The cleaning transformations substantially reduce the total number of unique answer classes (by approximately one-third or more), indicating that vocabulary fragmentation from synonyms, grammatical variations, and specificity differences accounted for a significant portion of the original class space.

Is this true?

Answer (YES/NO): NO